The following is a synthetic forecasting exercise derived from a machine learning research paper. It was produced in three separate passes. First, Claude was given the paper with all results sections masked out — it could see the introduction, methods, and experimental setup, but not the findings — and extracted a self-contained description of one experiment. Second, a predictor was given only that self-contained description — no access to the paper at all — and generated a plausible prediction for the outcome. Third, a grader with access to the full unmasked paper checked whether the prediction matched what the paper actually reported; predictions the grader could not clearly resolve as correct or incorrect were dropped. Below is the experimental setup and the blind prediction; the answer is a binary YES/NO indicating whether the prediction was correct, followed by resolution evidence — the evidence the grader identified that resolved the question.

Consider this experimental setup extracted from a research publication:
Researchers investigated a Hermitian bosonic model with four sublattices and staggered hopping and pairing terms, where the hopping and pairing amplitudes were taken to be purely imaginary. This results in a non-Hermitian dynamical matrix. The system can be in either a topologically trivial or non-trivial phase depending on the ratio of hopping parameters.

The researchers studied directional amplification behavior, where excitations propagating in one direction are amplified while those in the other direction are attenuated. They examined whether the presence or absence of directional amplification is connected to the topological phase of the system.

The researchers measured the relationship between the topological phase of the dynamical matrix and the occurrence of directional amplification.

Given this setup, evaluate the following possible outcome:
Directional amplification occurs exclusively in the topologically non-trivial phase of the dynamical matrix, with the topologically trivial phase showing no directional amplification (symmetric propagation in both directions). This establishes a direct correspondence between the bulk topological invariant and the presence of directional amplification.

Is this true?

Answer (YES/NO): YES